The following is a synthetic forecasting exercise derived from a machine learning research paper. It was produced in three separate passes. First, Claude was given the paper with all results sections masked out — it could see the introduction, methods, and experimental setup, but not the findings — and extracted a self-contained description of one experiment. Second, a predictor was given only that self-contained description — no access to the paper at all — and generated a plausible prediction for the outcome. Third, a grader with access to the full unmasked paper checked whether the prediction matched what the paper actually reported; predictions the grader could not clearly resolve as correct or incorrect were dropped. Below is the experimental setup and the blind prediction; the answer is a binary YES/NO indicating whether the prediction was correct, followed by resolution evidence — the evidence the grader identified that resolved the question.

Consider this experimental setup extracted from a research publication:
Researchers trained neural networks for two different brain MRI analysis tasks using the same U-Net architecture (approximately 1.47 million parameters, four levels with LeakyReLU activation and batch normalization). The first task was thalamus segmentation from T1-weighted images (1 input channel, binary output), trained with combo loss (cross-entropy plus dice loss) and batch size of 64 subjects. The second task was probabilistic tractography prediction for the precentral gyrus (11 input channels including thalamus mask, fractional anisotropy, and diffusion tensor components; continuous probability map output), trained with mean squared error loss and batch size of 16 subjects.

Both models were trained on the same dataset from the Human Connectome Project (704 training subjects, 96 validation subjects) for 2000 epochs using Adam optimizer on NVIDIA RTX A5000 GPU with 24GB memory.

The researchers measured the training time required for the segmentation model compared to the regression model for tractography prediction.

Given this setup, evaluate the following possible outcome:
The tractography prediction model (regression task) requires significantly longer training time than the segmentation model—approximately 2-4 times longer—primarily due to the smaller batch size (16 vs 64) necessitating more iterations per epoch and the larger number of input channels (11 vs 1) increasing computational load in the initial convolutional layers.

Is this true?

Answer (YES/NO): NO